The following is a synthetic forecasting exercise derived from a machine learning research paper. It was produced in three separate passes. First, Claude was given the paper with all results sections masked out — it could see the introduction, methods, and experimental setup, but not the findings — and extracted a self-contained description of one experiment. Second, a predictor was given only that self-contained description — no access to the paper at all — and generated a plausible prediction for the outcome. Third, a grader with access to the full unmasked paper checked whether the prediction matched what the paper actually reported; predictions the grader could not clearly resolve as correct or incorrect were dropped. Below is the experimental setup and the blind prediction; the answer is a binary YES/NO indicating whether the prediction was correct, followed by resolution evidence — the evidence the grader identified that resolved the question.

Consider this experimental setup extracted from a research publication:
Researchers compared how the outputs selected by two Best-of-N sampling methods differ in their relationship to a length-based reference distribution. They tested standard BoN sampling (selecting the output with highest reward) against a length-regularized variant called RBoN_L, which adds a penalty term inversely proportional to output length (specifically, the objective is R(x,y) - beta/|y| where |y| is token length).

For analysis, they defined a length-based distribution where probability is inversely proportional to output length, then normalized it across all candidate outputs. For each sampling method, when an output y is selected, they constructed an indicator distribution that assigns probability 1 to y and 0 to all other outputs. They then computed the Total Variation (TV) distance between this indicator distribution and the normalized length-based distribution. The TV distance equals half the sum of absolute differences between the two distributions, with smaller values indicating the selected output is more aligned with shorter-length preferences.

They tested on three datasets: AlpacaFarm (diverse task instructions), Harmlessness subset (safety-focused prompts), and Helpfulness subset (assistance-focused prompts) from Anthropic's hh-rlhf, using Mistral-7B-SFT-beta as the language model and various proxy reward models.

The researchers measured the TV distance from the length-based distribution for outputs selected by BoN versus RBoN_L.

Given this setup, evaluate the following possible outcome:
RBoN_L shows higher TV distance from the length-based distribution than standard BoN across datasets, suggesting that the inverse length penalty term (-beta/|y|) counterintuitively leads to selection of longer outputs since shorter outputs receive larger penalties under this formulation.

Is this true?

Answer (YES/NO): YES